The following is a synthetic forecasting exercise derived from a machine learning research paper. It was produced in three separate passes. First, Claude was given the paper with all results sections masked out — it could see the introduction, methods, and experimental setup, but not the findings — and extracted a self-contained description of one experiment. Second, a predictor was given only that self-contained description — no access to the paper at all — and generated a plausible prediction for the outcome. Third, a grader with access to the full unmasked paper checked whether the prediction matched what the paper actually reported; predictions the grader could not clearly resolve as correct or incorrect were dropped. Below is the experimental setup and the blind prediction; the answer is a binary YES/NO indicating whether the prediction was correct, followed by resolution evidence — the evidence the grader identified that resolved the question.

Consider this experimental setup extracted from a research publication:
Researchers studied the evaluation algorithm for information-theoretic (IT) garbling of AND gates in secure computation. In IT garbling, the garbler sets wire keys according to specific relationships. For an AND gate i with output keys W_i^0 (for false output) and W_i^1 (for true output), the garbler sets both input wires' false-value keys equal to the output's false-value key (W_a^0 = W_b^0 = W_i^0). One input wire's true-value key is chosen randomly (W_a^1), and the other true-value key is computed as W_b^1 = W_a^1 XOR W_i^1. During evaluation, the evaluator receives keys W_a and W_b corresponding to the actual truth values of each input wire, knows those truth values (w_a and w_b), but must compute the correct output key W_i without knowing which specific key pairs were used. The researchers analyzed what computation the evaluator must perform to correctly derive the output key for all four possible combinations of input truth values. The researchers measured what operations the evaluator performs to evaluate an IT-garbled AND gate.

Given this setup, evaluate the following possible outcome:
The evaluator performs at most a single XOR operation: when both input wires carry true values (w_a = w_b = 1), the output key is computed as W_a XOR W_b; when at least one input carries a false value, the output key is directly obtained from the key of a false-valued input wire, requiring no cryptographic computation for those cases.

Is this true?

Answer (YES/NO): YES